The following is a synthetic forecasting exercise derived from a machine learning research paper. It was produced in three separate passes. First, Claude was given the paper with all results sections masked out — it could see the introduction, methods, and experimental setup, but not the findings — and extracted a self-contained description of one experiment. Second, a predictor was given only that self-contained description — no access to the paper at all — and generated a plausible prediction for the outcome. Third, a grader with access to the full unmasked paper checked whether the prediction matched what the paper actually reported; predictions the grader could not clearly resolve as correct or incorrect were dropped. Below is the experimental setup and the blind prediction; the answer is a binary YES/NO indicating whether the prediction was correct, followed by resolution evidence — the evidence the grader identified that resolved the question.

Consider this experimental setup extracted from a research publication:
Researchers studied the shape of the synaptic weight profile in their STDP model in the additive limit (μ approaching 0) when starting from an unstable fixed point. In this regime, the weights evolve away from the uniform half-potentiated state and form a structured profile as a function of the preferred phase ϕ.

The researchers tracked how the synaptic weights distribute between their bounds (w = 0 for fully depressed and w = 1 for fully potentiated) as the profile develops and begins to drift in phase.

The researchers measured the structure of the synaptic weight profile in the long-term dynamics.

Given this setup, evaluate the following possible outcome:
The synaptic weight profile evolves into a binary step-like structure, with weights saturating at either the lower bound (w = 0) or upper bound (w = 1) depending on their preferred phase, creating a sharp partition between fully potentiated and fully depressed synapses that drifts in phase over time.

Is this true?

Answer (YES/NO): NO